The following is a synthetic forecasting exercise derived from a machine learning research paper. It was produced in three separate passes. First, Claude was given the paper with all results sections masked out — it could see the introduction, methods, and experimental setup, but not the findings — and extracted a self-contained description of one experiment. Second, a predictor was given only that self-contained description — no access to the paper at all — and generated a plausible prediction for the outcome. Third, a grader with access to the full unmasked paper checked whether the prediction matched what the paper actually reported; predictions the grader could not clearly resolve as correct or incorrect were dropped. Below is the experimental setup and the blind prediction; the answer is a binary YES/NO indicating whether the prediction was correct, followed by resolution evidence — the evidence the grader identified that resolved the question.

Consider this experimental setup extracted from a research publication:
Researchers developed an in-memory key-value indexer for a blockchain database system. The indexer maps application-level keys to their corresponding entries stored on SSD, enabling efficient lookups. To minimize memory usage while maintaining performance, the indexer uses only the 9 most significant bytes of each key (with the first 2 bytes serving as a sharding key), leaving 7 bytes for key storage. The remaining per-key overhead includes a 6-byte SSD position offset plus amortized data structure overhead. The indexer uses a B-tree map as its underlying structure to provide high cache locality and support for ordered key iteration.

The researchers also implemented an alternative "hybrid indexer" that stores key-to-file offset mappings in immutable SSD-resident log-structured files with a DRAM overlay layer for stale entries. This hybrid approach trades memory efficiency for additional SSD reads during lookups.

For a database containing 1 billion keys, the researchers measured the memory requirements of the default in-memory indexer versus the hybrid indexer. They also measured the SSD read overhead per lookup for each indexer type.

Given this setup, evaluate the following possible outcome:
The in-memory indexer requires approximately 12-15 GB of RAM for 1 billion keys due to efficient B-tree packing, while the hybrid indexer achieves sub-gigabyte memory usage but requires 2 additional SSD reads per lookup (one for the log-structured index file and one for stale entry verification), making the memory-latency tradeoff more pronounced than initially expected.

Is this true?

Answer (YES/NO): NO